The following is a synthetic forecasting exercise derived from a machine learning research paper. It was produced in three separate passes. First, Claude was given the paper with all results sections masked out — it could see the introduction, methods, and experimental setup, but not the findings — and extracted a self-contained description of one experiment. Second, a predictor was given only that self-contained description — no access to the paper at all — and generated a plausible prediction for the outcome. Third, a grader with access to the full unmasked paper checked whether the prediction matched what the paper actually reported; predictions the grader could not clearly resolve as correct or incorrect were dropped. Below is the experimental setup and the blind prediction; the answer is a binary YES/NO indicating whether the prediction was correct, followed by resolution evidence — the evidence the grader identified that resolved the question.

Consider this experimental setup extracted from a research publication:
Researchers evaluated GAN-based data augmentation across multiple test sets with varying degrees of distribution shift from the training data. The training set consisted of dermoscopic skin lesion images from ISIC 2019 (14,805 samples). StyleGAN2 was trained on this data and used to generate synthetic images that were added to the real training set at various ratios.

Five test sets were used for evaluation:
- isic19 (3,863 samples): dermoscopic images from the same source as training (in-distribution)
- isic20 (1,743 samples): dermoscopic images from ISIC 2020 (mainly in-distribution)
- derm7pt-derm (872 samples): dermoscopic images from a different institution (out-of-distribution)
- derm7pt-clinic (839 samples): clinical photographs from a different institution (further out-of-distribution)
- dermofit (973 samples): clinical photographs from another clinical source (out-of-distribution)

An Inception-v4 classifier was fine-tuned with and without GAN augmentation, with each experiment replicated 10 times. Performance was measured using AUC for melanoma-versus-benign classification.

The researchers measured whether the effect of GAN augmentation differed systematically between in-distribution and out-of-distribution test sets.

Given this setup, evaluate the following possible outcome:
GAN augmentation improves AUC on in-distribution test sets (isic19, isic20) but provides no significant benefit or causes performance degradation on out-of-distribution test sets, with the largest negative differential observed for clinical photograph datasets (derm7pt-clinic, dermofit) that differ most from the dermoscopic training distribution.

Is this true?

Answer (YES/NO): NO